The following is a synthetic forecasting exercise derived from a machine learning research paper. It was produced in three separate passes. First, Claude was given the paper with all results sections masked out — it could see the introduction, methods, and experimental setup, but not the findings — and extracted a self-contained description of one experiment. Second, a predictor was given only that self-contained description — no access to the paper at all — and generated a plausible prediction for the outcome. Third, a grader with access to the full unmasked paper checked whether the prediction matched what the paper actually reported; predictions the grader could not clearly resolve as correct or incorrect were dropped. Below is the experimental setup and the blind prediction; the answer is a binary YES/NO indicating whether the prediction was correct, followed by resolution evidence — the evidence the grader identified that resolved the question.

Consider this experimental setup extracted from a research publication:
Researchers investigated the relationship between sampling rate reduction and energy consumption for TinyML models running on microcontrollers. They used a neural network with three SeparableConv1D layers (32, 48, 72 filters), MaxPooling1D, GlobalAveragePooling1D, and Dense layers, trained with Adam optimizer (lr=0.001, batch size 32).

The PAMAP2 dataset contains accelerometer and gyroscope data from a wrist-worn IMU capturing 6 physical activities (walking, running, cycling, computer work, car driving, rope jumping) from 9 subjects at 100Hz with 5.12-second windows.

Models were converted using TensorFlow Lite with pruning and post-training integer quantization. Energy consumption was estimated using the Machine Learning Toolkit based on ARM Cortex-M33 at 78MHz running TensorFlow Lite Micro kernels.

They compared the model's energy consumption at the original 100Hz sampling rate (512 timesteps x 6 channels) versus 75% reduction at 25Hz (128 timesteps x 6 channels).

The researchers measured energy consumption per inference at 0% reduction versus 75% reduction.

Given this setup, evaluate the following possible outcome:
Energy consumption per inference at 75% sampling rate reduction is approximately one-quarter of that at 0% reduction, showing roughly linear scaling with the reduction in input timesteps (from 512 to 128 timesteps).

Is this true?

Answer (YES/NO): NO